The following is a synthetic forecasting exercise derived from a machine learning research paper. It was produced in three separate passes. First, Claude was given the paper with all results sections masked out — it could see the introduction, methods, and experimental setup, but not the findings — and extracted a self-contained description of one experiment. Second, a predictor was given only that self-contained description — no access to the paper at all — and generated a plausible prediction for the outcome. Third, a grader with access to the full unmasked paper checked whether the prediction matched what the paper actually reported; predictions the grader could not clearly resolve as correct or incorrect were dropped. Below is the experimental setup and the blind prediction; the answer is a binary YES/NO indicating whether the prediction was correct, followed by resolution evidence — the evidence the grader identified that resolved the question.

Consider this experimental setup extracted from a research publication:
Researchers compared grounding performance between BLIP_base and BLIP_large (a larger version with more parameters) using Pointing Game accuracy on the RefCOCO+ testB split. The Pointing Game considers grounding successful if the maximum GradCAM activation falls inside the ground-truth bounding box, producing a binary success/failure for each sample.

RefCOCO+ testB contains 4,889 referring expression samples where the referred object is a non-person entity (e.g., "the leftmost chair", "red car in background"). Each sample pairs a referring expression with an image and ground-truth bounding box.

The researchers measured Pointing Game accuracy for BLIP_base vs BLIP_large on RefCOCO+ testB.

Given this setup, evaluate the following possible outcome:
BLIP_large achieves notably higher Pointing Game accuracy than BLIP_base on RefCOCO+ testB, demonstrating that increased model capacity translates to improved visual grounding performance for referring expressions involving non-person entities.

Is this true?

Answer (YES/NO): NO